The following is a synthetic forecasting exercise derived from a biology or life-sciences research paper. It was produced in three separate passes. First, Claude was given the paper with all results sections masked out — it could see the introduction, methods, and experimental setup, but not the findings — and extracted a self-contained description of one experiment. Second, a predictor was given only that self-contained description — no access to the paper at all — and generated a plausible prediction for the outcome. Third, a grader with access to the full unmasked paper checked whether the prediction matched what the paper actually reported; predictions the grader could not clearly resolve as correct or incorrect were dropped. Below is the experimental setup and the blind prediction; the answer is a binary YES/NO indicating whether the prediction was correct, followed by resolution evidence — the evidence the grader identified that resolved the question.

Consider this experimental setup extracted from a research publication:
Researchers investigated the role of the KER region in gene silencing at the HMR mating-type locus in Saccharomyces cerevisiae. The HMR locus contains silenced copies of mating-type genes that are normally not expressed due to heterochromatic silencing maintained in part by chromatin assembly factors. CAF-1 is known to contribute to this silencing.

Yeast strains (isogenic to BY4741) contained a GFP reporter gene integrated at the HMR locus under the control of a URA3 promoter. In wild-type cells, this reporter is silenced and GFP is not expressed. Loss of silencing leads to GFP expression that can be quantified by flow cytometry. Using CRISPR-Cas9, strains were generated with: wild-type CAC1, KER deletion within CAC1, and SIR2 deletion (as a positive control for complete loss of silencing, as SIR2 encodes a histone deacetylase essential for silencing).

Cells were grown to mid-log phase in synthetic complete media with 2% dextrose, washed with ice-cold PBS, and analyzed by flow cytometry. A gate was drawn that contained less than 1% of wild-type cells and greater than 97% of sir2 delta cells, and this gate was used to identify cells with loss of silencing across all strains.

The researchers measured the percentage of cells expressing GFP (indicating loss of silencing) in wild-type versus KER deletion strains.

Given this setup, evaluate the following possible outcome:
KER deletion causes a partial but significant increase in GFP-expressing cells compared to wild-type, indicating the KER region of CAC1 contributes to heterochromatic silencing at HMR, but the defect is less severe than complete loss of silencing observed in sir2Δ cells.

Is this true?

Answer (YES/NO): NO